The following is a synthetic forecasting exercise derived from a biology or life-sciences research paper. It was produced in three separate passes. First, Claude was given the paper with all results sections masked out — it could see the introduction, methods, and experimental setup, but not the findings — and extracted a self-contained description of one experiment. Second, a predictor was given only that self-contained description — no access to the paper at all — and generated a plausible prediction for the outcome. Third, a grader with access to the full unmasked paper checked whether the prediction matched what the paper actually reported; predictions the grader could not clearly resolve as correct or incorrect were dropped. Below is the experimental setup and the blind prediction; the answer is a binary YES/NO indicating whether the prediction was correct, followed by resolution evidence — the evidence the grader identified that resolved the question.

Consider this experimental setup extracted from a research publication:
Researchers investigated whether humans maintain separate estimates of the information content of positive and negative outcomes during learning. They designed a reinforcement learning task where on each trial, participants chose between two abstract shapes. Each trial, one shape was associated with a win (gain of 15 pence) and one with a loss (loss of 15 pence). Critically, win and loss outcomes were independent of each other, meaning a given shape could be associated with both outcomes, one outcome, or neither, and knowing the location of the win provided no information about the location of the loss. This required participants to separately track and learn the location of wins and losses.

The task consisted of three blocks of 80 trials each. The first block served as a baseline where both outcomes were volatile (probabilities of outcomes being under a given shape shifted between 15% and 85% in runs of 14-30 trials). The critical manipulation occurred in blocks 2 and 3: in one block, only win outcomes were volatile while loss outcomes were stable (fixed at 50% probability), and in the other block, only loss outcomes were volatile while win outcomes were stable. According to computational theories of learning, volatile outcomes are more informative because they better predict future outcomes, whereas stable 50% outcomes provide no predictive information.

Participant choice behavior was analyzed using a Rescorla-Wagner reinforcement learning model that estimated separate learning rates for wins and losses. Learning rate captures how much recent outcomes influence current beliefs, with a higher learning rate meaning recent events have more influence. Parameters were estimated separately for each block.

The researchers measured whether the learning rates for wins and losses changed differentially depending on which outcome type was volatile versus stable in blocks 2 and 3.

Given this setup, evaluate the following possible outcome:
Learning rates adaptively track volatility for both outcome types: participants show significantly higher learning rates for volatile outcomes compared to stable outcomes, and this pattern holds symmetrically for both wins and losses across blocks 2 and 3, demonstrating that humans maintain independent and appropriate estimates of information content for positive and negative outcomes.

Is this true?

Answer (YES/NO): YES